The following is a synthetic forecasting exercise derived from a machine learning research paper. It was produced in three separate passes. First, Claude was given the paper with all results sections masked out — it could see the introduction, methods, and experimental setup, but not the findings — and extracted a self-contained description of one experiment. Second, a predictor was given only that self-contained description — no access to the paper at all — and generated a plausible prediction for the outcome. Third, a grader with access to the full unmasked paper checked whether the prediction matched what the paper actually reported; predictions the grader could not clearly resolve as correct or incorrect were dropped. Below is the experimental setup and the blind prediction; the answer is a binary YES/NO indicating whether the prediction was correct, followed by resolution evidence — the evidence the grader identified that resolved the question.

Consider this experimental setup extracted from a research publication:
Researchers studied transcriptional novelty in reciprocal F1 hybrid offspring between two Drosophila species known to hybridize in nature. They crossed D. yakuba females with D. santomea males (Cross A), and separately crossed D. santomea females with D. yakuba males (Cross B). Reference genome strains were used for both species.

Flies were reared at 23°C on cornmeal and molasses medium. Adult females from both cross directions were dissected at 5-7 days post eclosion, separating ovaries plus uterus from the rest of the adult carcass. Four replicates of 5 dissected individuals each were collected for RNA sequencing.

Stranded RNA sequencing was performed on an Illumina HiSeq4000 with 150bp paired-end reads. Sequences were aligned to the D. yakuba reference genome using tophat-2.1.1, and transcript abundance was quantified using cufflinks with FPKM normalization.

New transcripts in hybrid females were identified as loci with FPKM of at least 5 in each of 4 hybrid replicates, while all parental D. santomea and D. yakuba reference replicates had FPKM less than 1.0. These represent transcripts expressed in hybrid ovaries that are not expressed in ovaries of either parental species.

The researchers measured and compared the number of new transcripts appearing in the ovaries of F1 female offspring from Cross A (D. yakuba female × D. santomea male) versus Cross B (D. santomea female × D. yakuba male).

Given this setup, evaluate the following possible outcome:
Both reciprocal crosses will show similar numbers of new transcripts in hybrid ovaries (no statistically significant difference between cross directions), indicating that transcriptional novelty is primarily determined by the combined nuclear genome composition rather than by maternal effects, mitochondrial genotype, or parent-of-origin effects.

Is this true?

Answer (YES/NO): NO